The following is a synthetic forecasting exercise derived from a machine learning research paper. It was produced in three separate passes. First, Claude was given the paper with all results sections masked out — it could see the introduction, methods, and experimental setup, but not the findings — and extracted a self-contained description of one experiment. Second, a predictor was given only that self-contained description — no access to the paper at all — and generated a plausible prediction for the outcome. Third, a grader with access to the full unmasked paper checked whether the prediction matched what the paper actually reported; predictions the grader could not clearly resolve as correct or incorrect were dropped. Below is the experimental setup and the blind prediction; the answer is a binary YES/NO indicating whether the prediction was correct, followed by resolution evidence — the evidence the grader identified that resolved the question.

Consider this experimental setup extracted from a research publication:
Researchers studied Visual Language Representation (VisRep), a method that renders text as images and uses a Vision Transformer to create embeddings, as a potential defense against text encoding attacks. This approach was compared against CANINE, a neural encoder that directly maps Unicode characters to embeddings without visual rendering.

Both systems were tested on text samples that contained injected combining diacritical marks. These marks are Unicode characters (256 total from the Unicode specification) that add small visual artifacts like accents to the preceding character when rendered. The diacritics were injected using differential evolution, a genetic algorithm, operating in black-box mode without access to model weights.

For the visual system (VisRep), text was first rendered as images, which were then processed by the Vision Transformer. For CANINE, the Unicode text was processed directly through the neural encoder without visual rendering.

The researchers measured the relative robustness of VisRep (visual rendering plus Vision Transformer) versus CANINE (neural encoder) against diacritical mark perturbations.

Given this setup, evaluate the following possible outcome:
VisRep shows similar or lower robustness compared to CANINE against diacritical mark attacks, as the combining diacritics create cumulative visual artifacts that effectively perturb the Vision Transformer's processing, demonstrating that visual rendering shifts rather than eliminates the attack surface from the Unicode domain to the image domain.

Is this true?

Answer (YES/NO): YES